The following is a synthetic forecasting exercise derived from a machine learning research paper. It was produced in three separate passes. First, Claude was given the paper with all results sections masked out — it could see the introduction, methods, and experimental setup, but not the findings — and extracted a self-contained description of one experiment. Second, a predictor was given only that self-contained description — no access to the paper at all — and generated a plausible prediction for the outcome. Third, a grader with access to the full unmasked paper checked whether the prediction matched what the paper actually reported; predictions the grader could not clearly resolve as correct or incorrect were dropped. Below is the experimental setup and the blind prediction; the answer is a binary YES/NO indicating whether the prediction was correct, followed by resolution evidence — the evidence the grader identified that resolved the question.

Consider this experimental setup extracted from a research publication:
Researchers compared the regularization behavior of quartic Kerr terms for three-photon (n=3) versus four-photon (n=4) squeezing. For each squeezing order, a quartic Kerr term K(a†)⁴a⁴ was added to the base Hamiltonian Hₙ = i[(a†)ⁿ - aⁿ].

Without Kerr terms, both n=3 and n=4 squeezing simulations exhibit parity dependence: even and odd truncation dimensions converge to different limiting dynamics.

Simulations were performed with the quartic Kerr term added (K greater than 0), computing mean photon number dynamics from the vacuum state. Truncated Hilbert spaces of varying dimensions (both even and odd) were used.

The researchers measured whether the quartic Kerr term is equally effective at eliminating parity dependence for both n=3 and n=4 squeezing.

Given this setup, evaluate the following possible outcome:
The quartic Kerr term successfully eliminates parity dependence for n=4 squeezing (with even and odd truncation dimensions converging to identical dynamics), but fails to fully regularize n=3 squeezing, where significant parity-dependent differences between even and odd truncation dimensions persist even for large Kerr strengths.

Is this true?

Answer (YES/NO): NO